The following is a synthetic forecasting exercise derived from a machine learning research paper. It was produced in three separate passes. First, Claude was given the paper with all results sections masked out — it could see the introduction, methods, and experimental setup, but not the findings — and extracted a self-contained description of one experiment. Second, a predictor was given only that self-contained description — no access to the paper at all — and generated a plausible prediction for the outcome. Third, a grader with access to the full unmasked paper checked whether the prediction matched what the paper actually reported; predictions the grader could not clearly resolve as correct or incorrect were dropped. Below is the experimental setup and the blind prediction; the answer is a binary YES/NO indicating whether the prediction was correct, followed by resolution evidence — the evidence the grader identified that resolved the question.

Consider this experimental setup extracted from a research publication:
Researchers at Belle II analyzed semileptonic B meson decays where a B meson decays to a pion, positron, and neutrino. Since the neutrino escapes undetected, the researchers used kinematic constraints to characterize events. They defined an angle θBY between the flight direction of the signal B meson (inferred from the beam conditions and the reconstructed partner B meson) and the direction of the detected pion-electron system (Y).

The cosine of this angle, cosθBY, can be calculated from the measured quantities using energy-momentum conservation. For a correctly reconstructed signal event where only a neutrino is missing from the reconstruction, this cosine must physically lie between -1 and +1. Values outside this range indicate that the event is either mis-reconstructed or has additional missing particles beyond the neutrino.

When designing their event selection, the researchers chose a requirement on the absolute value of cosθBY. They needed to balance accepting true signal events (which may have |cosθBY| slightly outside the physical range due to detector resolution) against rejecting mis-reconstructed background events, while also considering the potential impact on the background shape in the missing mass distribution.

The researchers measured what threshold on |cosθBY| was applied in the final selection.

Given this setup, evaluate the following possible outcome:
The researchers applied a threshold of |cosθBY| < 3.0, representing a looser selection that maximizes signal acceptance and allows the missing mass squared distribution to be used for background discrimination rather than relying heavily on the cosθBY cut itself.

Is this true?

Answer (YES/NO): YES